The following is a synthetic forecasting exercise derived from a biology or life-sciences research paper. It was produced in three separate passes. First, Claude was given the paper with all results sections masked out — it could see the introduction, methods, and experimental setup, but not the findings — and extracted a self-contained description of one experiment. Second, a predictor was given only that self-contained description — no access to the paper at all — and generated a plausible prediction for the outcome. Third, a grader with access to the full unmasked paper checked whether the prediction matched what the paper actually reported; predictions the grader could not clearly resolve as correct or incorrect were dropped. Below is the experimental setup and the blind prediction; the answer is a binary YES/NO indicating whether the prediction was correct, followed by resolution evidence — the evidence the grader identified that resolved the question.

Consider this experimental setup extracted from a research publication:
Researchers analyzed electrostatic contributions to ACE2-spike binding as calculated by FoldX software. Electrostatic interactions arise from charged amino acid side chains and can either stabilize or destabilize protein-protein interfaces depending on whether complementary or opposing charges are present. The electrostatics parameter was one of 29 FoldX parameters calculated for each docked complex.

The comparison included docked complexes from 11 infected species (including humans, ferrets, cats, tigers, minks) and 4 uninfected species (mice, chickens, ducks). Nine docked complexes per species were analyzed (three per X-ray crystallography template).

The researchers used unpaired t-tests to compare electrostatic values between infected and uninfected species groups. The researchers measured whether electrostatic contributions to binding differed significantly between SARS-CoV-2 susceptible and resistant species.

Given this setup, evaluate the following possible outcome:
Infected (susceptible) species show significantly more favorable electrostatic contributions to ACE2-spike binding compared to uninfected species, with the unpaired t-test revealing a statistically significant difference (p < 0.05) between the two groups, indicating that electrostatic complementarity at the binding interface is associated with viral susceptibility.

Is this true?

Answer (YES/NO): NO